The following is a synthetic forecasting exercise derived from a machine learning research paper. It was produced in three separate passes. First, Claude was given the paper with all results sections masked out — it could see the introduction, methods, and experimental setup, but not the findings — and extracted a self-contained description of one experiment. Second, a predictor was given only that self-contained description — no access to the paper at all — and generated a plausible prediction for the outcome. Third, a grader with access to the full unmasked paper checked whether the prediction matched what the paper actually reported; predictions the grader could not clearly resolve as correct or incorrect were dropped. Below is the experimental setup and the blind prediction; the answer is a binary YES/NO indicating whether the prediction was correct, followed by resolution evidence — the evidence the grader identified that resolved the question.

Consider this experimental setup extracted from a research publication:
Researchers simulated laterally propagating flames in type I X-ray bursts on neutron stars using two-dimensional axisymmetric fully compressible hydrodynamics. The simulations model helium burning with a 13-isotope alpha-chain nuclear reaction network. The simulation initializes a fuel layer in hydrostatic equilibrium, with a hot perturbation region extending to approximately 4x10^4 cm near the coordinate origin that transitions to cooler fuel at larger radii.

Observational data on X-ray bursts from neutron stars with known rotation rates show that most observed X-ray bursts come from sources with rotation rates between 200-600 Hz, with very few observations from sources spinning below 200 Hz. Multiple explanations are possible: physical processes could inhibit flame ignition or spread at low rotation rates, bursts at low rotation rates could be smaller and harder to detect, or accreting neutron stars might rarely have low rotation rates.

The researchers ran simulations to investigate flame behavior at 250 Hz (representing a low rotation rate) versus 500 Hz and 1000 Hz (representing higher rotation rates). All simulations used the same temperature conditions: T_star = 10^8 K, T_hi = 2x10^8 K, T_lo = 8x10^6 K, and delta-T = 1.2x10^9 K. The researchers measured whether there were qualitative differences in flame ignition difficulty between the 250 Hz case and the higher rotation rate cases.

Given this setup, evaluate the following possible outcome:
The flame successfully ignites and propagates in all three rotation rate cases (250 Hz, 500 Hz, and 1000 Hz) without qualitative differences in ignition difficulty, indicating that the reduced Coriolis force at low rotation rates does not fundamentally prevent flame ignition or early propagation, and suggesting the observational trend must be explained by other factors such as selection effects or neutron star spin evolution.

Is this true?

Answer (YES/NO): NO